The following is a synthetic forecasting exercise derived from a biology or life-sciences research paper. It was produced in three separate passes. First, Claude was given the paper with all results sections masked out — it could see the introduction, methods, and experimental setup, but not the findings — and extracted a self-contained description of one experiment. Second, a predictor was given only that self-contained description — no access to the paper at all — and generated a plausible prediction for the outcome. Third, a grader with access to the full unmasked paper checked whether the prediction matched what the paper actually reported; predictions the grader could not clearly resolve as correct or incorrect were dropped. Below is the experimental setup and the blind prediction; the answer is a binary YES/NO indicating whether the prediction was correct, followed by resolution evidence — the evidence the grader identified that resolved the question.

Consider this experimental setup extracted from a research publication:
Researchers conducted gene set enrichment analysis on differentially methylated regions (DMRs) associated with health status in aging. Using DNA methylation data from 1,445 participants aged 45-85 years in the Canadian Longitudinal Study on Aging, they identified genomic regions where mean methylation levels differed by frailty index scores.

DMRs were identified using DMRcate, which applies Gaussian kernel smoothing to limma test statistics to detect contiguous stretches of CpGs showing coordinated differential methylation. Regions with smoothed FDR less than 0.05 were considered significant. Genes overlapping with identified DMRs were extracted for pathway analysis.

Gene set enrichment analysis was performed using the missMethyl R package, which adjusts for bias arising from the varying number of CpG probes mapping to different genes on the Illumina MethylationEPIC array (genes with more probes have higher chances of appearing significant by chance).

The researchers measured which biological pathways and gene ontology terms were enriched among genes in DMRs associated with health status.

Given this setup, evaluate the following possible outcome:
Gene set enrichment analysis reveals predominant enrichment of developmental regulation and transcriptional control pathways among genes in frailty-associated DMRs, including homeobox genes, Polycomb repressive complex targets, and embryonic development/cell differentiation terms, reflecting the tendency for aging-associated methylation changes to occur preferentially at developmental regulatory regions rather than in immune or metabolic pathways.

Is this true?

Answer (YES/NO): NO